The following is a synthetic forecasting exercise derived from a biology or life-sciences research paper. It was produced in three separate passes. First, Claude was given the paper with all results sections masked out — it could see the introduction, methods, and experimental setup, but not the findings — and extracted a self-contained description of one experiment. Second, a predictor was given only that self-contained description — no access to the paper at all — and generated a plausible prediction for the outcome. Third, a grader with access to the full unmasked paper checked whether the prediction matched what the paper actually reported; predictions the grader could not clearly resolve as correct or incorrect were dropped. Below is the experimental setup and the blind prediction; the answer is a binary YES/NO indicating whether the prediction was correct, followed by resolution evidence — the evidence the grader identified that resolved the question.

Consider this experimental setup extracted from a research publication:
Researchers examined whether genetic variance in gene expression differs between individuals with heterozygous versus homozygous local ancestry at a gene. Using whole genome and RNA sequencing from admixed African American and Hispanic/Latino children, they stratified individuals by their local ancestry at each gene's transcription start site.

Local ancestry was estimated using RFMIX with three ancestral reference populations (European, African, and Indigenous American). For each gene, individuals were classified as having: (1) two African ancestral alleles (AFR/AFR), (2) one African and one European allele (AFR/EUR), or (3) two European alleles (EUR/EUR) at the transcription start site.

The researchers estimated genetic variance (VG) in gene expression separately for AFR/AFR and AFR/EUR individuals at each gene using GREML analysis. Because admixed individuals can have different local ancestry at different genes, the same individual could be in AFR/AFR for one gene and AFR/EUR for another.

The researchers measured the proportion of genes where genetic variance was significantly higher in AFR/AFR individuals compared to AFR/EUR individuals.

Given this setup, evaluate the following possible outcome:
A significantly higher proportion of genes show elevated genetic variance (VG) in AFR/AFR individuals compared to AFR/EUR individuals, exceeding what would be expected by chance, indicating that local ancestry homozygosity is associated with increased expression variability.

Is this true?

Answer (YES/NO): YES